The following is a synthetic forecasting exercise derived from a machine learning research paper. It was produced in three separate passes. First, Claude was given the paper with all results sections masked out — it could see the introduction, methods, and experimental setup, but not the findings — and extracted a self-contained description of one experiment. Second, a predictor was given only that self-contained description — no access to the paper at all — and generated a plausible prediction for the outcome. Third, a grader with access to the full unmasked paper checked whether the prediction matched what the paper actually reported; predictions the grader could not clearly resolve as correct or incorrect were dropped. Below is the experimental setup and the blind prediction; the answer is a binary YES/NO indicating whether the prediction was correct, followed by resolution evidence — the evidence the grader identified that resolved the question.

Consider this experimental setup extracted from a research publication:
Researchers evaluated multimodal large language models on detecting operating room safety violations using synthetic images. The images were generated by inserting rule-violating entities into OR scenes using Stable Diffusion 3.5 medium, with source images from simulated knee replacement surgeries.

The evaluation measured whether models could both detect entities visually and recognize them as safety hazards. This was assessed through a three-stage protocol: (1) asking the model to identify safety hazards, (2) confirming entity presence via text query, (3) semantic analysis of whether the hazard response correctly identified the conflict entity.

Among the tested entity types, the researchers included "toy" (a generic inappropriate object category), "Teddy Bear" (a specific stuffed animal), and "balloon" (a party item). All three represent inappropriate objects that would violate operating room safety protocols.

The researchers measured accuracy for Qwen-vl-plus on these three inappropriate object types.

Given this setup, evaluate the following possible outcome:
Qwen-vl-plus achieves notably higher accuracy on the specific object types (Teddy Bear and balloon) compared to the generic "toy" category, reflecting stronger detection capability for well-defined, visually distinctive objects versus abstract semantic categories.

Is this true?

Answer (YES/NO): YES